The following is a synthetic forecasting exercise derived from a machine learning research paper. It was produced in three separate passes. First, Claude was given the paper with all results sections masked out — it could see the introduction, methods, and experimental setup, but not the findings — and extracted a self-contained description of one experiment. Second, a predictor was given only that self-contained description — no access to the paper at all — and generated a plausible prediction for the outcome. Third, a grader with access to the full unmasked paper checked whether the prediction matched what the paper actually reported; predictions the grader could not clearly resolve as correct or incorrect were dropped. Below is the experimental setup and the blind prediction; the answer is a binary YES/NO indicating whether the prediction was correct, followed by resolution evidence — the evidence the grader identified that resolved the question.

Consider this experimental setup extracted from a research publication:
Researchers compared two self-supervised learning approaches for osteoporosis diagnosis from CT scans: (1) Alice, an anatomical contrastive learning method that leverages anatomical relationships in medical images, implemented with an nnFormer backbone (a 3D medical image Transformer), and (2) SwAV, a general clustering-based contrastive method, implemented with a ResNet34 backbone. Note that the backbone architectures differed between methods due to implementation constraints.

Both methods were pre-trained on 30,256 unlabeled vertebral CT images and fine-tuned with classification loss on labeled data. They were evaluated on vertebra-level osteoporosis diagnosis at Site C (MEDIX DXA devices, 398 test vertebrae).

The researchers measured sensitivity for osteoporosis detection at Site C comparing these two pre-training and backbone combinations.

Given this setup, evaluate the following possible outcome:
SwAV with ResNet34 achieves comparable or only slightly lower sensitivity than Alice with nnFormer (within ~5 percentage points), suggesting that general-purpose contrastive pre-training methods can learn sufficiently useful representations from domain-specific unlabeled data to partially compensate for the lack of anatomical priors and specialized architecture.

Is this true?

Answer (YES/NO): NO